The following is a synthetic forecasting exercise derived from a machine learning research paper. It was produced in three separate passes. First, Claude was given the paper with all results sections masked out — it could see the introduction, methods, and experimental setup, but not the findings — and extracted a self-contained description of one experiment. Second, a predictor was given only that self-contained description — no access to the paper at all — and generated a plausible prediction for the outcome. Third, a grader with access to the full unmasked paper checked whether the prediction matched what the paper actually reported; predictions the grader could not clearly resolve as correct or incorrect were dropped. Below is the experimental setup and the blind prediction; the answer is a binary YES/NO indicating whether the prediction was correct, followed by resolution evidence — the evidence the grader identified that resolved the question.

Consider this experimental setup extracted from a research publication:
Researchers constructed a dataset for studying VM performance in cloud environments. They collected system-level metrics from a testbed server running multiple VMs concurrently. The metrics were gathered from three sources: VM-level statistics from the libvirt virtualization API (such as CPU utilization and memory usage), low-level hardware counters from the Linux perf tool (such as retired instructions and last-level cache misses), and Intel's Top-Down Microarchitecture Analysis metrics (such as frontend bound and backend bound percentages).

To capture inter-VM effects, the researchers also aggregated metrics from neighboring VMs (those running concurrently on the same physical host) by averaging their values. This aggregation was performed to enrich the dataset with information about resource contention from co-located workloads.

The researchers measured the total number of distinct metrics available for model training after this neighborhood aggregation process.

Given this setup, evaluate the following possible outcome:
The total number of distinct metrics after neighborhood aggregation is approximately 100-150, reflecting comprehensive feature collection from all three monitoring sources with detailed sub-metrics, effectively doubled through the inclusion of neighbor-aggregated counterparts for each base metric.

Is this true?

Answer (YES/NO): NO